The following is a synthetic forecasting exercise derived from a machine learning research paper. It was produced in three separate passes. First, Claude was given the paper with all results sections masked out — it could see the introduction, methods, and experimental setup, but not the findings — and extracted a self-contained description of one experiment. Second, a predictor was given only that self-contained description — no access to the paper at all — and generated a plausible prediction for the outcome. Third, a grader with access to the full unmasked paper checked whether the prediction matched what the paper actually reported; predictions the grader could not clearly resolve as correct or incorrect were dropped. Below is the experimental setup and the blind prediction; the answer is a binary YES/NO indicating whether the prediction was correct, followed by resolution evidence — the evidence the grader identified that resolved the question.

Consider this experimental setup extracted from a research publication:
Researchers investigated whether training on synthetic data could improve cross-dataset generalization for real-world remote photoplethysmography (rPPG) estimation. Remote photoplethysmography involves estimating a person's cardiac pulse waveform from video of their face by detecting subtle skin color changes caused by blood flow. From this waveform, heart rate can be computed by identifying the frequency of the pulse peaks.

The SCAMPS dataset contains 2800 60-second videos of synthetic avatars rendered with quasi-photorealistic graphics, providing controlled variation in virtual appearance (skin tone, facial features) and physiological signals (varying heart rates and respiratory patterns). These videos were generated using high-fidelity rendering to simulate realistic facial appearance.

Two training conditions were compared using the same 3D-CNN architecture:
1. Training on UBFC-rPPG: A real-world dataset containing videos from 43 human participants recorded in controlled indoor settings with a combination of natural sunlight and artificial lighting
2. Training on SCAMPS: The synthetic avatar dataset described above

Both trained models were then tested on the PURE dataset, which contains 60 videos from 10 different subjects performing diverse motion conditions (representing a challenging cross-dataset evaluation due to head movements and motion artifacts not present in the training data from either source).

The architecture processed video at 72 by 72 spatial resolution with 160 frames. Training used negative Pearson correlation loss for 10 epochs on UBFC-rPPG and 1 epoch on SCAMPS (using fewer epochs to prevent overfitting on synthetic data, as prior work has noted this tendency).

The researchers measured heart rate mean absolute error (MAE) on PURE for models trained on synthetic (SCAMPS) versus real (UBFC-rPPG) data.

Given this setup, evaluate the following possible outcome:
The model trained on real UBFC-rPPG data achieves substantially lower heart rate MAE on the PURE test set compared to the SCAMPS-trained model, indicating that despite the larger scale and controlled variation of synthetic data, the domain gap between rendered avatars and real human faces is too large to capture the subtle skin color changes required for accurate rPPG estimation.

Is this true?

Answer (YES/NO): YES